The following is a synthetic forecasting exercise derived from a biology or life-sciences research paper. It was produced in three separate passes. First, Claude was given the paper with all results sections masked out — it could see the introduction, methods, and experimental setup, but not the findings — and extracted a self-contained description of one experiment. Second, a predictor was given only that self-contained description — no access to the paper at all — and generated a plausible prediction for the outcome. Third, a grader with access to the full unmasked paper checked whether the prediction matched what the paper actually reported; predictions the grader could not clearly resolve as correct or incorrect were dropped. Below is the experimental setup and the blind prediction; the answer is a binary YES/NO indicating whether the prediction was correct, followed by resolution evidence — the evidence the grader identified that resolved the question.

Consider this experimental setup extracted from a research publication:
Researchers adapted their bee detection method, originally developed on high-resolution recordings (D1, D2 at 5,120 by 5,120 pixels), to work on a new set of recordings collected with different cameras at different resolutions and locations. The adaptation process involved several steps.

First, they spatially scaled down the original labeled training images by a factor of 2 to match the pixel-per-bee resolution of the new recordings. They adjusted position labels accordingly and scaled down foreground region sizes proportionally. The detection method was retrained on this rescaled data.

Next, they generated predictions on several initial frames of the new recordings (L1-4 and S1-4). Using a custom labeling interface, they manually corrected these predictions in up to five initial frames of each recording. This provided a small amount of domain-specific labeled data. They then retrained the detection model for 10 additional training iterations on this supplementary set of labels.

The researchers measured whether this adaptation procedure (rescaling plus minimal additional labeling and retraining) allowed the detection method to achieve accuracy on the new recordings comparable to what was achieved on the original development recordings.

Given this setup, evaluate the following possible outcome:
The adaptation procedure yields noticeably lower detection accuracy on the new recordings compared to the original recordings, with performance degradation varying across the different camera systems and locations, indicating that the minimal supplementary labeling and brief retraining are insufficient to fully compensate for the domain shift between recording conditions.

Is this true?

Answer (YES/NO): NO